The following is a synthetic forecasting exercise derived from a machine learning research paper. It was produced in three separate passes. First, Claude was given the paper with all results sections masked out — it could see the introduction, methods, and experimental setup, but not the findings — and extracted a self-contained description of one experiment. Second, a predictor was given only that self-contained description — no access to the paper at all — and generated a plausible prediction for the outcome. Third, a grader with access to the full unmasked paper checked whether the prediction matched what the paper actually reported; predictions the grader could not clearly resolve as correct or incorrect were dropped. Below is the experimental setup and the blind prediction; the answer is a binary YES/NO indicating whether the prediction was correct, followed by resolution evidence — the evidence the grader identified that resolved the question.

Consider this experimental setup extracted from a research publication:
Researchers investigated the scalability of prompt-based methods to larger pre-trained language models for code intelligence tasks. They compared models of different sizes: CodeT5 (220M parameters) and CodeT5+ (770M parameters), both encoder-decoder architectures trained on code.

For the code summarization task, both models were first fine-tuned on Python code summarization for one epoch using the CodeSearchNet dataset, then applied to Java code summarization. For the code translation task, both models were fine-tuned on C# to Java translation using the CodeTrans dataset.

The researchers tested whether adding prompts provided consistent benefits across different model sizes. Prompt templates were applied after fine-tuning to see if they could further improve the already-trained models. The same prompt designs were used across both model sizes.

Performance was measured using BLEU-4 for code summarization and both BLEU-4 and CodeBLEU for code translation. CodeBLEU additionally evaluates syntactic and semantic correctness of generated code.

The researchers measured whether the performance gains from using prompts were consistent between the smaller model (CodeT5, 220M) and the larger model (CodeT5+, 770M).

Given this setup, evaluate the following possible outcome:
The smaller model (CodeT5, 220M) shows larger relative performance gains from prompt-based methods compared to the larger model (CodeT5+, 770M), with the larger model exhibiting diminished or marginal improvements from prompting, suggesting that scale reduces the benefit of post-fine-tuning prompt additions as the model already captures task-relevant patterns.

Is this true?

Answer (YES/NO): YES